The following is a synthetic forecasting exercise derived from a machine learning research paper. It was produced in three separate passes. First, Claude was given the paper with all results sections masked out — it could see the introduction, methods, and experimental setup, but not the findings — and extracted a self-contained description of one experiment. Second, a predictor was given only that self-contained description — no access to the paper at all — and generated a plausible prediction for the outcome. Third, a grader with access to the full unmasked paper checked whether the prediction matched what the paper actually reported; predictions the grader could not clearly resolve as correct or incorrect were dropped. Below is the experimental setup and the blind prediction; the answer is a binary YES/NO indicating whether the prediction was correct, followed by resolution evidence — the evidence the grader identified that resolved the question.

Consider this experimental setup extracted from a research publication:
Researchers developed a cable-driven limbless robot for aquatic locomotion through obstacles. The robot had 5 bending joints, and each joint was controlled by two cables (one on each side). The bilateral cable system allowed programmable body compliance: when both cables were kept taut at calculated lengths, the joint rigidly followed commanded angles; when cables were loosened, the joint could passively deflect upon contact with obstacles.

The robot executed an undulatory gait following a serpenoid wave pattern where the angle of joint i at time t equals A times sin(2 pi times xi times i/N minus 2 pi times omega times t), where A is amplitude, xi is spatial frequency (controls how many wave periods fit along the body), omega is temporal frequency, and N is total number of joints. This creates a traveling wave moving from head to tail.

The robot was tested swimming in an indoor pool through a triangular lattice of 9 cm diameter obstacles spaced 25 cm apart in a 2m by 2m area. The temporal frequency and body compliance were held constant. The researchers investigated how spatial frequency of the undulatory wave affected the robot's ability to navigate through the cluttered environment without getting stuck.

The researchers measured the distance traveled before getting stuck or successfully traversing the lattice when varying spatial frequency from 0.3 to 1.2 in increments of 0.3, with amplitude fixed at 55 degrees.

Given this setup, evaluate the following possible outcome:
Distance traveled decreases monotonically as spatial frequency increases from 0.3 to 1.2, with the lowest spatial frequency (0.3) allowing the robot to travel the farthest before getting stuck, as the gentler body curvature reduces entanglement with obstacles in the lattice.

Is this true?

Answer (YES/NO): NO